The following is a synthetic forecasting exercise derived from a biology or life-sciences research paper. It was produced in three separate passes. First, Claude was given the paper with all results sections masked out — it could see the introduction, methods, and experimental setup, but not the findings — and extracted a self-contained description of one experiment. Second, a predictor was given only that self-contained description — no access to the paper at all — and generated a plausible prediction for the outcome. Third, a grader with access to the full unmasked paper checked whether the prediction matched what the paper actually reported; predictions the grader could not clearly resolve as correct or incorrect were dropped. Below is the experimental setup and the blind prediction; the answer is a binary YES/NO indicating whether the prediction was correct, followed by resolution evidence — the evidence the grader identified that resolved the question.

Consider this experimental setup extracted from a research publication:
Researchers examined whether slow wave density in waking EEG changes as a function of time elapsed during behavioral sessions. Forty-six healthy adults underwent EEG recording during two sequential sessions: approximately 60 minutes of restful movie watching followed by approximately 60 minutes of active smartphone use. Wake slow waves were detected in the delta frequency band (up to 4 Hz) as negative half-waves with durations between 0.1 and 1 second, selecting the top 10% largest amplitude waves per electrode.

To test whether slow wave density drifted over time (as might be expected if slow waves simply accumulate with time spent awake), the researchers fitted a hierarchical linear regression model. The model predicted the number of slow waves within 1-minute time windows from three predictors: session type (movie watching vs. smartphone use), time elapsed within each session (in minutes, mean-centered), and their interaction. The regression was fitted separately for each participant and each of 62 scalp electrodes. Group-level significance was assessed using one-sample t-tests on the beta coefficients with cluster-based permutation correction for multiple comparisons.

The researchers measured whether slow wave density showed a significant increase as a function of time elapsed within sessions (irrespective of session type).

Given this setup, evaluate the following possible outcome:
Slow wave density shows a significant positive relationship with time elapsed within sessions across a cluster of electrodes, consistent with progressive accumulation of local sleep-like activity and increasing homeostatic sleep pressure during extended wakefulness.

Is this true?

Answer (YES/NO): NO